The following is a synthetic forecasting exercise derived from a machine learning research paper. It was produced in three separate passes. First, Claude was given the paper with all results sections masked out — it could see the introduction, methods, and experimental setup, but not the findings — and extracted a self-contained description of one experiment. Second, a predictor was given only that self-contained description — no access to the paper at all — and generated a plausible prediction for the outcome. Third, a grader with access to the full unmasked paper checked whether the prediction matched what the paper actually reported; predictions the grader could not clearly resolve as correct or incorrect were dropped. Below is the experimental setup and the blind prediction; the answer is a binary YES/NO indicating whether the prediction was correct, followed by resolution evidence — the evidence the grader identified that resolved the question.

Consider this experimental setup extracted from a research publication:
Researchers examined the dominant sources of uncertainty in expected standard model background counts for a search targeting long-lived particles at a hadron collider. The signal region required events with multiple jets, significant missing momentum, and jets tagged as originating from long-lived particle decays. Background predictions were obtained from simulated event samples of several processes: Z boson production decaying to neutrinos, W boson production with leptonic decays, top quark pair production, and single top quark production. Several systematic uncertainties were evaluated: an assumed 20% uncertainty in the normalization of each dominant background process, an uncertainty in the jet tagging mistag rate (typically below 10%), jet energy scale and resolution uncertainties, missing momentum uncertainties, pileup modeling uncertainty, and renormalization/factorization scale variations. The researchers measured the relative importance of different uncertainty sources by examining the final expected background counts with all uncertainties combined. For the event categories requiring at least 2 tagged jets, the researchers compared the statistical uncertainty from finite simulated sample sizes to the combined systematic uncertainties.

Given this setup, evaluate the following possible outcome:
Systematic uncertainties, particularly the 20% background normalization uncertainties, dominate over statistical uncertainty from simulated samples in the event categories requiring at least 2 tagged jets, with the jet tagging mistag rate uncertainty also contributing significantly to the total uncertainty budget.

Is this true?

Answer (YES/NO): NO